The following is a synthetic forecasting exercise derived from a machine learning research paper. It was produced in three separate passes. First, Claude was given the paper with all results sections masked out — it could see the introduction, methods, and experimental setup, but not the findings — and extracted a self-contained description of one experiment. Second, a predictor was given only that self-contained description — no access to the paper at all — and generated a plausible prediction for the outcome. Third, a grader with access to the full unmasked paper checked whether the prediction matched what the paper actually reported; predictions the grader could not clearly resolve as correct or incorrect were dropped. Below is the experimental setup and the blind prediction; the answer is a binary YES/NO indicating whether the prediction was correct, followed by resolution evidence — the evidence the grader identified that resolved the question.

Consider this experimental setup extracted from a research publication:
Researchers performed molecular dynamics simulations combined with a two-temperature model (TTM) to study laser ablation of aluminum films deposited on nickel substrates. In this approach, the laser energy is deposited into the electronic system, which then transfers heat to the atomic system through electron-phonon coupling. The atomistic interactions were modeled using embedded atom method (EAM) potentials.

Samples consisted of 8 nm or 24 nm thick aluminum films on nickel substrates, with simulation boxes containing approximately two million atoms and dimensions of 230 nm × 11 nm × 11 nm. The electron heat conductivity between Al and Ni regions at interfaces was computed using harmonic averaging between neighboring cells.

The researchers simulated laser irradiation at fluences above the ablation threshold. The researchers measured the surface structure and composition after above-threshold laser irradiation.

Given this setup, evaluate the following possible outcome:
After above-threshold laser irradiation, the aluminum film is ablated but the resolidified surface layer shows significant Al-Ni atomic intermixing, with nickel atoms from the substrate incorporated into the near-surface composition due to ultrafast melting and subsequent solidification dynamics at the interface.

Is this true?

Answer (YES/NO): YES